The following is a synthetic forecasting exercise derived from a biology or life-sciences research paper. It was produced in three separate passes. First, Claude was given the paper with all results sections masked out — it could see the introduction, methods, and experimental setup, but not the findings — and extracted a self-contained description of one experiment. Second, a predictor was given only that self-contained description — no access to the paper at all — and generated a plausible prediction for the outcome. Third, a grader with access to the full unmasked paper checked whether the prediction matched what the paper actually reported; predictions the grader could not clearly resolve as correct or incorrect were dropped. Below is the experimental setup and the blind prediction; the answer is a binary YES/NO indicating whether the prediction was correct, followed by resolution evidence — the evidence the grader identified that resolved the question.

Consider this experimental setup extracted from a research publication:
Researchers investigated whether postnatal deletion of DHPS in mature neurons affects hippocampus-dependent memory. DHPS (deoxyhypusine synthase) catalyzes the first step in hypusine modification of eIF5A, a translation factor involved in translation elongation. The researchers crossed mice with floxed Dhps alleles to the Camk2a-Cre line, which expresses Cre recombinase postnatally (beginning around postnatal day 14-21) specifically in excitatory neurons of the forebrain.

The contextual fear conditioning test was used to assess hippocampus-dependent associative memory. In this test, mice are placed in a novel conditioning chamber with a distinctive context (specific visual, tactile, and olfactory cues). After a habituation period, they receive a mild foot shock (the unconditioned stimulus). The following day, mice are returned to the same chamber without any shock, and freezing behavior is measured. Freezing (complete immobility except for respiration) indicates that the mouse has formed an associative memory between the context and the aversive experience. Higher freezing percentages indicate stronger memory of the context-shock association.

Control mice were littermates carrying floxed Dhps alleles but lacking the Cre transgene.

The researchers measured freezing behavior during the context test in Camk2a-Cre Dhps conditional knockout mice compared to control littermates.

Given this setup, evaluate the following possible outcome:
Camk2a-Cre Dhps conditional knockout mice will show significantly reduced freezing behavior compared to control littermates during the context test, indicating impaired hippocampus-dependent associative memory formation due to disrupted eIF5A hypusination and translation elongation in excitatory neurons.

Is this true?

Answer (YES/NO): YES